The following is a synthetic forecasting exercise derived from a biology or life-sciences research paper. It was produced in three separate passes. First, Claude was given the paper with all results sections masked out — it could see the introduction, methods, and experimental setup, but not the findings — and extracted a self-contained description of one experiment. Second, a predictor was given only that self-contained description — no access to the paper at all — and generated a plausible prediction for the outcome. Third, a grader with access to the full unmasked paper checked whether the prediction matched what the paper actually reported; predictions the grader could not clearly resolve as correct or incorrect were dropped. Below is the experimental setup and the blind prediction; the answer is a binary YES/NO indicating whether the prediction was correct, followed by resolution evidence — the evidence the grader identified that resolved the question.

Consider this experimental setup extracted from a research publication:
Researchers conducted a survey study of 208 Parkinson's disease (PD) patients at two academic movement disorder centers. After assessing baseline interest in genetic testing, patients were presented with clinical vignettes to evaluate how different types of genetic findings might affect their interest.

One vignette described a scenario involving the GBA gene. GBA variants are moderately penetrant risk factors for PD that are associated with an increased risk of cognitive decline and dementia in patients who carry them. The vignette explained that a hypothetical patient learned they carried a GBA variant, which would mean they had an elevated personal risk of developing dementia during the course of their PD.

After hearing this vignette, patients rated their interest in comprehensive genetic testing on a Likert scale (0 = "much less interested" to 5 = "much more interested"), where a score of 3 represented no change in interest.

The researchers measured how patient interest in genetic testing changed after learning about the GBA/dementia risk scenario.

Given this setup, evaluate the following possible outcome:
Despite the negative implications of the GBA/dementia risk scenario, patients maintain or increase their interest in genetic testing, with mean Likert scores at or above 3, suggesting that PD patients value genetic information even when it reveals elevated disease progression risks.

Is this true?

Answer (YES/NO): YES